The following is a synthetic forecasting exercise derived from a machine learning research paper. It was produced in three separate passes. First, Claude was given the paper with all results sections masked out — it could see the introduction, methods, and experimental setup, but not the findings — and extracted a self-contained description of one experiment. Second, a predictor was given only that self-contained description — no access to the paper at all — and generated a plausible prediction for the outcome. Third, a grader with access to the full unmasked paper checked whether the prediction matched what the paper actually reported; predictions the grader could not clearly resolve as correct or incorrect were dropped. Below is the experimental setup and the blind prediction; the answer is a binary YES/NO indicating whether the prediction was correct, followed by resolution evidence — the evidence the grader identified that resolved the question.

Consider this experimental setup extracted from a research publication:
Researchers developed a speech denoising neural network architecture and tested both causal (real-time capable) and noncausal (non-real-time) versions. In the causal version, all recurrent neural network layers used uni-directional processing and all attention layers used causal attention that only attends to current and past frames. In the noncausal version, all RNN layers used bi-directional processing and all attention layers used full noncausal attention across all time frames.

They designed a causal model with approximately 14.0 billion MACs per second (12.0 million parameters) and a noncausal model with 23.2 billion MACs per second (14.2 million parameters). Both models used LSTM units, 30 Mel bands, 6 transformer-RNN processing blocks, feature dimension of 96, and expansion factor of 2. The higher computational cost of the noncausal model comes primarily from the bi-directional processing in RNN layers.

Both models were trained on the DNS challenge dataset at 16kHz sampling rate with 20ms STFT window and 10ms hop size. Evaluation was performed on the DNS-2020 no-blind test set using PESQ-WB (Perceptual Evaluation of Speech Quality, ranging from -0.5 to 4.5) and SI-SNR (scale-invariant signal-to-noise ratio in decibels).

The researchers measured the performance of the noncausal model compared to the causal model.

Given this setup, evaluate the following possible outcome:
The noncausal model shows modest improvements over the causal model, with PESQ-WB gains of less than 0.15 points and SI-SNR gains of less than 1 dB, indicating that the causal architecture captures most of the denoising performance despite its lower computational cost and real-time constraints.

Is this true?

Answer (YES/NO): NO